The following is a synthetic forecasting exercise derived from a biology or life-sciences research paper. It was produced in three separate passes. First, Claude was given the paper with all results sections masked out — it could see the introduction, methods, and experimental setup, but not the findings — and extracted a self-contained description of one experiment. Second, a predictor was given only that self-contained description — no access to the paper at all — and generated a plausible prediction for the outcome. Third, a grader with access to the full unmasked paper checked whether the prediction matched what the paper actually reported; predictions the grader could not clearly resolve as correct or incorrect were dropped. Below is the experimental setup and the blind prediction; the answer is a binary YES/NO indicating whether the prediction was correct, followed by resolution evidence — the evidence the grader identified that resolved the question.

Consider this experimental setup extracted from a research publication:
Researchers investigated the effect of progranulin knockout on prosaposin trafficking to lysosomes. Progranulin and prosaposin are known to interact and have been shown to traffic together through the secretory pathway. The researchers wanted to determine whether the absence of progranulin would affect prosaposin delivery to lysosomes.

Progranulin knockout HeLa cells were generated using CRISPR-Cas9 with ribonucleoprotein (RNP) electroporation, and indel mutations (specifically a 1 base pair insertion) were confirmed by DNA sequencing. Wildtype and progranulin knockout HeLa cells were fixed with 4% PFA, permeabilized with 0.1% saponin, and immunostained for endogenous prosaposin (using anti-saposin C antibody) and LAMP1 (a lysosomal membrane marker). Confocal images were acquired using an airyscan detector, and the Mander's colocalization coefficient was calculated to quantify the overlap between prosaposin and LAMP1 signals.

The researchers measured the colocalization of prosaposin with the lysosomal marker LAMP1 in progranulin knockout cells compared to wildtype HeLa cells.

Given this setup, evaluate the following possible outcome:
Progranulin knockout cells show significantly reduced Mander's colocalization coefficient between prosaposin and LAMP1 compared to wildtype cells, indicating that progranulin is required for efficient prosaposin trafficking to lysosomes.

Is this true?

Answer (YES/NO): NO